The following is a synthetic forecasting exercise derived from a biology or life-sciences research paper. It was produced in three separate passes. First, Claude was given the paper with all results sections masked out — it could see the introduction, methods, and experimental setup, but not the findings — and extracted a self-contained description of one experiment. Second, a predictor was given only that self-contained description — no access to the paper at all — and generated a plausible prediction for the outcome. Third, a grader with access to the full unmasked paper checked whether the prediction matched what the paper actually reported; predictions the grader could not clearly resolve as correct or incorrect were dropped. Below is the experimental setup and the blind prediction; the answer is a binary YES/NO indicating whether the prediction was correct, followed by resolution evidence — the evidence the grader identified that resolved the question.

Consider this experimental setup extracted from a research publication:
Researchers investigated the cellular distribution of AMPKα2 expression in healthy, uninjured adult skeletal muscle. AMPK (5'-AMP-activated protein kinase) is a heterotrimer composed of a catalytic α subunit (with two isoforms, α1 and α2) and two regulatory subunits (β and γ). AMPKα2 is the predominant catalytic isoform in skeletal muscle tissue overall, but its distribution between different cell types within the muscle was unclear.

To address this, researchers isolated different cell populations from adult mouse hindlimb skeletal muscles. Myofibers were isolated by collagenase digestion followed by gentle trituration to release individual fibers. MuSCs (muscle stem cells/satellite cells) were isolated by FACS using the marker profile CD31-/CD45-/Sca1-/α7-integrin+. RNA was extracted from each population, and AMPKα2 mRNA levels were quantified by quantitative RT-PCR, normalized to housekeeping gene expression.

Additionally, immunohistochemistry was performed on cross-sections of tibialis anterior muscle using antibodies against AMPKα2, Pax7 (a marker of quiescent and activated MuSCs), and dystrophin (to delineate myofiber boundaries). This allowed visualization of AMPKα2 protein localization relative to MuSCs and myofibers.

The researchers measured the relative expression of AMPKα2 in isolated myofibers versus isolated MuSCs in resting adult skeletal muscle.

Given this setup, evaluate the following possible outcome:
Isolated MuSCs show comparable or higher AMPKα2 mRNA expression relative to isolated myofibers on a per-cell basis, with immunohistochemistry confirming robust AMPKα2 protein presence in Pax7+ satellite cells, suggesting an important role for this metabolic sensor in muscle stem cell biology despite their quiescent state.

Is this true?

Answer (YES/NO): NO